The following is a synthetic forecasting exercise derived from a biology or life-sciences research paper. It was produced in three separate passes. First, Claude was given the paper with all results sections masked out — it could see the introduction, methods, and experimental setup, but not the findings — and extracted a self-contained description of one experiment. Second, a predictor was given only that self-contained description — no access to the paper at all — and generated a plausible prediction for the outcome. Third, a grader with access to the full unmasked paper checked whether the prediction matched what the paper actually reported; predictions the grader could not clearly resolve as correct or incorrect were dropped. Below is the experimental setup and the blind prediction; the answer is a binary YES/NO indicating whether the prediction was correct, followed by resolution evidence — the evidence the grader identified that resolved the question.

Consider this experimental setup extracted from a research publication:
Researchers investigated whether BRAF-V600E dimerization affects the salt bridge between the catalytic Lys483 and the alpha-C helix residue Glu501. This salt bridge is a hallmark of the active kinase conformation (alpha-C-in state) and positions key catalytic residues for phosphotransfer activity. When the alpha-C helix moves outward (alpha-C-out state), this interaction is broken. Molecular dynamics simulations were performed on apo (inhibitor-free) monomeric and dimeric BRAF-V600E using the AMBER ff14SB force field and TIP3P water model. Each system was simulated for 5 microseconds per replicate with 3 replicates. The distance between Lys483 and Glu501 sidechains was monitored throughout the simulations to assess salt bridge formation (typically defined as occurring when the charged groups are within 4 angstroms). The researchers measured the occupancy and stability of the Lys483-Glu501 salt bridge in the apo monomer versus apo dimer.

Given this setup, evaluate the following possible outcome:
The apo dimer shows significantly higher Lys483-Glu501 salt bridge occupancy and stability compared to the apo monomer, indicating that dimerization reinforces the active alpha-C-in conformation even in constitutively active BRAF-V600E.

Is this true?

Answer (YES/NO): NO